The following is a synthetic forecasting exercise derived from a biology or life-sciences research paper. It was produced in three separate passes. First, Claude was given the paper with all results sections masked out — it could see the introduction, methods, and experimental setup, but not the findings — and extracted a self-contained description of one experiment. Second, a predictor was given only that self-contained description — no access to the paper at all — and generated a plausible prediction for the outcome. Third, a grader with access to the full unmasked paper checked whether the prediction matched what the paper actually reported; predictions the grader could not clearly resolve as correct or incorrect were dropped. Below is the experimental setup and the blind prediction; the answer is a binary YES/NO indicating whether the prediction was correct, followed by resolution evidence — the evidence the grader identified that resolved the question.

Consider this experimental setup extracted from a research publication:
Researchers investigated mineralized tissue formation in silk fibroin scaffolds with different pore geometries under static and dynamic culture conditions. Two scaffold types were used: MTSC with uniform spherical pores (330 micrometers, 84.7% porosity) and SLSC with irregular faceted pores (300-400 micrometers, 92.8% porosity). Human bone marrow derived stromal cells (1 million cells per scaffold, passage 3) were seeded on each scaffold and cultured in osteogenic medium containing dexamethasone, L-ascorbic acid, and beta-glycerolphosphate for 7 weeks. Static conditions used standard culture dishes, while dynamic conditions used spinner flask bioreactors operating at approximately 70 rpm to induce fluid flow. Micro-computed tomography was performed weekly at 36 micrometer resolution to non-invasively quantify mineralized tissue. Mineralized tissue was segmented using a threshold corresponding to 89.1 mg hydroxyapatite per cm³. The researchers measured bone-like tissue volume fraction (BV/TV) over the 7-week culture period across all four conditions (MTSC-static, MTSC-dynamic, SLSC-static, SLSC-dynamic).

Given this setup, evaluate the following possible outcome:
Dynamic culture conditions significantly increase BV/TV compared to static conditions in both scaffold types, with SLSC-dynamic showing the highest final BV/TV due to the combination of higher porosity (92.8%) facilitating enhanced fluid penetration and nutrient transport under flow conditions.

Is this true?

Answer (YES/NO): NO